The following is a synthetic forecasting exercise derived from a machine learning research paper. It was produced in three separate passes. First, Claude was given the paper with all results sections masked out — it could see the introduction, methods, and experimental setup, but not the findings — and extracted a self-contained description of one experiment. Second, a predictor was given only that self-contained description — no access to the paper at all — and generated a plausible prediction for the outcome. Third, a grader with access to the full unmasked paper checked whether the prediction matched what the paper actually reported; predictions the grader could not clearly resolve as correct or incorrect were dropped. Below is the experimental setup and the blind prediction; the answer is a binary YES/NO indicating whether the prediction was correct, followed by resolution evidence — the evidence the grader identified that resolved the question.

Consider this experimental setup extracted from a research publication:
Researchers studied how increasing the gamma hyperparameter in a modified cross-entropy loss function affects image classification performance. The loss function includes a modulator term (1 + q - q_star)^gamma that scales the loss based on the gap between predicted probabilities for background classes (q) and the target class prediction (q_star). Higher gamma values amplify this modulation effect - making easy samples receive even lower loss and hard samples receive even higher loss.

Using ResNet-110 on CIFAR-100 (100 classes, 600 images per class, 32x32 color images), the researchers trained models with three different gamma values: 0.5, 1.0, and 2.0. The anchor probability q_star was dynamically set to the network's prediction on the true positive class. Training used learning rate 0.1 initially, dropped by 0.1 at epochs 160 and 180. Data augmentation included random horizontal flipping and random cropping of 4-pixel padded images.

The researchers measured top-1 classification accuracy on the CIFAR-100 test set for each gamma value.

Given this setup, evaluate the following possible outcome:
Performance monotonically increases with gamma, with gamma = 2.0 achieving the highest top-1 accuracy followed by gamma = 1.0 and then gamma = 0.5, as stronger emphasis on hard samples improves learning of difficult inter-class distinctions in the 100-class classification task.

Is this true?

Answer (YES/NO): NO